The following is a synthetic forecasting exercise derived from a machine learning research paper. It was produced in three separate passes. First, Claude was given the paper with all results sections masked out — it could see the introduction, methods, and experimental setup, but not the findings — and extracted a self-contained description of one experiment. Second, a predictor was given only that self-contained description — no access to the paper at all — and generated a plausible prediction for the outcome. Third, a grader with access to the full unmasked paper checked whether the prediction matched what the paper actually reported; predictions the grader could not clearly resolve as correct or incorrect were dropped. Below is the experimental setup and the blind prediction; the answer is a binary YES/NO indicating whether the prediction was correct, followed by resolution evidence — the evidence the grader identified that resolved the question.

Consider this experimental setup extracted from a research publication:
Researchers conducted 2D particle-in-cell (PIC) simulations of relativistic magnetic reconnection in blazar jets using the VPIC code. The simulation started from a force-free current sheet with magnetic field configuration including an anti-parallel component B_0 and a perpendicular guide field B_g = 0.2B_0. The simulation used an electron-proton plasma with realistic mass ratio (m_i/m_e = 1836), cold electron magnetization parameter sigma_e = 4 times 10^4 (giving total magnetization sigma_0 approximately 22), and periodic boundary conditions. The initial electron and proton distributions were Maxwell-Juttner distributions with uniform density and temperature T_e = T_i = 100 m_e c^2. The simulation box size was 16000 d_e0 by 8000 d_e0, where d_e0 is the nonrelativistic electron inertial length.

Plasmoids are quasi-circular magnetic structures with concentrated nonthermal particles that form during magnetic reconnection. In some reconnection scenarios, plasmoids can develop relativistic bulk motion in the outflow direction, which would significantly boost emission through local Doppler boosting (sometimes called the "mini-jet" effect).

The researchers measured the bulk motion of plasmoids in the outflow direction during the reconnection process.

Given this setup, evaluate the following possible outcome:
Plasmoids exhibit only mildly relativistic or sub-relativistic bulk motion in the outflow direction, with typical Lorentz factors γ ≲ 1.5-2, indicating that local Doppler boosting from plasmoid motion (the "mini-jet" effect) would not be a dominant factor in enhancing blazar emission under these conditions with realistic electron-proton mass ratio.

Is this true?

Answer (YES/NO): YES